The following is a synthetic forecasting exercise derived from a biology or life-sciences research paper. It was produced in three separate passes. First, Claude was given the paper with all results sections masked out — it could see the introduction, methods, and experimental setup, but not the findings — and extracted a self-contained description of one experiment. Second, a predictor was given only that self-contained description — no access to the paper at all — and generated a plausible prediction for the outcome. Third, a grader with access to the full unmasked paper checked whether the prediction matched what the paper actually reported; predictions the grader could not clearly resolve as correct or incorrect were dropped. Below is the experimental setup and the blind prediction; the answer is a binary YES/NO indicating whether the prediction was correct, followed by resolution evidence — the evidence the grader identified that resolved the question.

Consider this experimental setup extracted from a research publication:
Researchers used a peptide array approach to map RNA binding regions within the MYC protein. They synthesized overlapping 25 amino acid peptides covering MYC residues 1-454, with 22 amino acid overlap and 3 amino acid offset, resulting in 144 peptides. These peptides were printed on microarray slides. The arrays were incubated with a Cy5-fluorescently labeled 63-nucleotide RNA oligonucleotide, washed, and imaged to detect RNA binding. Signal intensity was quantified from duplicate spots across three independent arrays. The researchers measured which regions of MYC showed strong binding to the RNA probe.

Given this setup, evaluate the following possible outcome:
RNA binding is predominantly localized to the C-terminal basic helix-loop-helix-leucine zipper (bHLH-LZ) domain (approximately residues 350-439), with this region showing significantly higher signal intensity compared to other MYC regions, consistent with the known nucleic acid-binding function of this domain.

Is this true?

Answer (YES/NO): NO